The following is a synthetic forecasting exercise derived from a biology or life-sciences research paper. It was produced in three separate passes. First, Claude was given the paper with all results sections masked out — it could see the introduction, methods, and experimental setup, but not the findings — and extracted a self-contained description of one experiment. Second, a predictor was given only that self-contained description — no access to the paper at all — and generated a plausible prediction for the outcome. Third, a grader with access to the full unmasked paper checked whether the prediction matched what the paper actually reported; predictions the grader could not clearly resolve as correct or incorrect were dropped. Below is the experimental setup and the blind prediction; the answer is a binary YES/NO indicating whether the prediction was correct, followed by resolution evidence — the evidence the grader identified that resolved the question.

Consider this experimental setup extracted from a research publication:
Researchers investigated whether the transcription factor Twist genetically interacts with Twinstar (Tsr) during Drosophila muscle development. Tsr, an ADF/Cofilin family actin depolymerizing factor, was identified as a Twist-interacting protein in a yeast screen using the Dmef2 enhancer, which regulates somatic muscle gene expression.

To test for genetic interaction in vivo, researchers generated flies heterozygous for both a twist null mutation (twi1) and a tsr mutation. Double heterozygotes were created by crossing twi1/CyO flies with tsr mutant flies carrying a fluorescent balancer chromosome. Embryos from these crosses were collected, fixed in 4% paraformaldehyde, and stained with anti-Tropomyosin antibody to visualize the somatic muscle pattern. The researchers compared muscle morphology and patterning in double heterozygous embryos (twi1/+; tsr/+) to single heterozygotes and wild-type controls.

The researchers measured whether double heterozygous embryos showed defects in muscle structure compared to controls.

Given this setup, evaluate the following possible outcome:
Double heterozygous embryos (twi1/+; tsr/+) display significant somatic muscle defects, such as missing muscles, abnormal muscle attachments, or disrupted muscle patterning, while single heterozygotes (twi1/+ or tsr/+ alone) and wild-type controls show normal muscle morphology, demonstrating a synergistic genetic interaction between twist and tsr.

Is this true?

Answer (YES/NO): YES